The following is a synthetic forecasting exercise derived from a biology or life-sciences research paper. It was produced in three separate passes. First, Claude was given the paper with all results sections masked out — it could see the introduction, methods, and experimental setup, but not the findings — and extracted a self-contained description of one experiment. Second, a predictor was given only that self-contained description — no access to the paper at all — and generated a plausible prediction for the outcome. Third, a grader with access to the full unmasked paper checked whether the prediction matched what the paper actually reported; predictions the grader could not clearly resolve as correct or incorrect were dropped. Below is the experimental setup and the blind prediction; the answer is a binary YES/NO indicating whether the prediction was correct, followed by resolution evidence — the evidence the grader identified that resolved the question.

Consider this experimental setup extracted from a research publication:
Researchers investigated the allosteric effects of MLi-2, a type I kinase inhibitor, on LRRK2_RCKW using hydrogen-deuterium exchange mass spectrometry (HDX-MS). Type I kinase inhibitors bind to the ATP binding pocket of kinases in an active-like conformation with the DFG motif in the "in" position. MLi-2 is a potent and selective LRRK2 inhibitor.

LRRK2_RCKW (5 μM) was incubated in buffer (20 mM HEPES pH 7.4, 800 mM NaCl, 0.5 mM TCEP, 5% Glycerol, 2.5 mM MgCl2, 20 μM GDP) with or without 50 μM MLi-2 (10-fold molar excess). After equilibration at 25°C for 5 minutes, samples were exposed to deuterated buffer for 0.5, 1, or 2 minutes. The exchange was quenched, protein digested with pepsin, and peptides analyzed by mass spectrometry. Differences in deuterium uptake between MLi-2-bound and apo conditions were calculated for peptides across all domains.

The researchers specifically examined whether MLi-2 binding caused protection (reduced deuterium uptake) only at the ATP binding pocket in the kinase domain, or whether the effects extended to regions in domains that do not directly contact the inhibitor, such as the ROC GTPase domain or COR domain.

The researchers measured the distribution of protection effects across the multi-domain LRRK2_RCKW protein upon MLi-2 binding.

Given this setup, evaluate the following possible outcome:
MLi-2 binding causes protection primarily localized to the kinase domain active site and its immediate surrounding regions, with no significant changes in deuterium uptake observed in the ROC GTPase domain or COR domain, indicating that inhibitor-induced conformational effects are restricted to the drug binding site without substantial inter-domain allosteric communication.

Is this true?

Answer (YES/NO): NO